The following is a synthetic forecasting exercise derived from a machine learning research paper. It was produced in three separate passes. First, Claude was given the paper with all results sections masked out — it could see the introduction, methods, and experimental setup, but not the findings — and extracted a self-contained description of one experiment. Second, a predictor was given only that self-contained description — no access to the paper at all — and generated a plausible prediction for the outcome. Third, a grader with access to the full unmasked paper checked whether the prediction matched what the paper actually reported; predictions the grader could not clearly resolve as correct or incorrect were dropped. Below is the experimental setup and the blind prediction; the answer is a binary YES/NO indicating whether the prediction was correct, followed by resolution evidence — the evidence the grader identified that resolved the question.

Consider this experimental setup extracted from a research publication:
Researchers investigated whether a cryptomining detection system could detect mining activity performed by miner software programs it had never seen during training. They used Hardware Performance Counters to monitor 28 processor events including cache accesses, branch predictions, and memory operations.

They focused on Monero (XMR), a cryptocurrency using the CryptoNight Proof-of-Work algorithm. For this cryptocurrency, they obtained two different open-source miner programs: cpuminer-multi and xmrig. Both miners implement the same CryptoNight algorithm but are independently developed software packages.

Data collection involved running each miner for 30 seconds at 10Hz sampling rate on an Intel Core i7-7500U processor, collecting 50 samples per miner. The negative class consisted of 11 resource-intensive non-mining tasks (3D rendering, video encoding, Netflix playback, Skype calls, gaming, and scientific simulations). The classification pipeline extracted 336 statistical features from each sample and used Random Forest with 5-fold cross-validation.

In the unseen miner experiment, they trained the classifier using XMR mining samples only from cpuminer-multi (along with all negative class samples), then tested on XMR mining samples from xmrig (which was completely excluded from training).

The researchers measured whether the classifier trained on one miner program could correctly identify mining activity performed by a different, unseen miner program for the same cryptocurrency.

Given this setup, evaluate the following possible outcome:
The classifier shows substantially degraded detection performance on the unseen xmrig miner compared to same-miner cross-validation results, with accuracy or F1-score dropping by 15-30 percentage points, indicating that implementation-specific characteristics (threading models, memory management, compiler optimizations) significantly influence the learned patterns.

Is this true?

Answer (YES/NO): NO